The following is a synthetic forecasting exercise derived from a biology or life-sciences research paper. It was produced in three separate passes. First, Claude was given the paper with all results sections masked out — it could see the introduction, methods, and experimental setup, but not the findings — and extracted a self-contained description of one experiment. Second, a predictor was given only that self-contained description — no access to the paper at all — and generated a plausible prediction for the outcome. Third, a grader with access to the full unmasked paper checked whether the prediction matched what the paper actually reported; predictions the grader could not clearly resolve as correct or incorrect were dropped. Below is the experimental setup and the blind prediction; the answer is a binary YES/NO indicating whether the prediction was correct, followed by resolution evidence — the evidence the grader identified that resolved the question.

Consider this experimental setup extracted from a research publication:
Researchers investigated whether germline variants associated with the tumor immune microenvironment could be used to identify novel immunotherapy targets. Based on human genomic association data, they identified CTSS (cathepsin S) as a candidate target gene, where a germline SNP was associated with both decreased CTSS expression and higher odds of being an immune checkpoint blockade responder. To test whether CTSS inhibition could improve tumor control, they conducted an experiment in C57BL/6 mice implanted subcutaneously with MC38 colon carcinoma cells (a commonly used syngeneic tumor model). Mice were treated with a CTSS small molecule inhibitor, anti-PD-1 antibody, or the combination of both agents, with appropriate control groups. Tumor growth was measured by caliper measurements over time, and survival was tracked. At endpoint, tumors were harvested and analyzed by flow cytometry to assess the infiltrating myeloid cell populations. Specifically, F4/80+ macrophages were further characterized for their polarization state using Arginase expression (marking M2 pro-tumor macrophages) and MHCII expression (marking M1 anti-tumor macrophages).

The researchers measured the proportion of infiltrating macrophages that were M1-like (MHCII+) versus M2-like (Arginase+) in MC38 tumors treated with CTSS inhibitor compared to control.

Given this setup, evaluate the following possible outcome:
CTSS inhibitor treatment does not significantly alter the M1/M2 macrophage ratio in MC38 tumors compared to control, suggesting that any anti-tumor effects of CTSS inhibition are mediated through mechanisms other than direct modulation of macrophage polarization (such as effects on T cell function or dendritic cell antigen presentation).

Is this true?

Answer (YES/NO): NO